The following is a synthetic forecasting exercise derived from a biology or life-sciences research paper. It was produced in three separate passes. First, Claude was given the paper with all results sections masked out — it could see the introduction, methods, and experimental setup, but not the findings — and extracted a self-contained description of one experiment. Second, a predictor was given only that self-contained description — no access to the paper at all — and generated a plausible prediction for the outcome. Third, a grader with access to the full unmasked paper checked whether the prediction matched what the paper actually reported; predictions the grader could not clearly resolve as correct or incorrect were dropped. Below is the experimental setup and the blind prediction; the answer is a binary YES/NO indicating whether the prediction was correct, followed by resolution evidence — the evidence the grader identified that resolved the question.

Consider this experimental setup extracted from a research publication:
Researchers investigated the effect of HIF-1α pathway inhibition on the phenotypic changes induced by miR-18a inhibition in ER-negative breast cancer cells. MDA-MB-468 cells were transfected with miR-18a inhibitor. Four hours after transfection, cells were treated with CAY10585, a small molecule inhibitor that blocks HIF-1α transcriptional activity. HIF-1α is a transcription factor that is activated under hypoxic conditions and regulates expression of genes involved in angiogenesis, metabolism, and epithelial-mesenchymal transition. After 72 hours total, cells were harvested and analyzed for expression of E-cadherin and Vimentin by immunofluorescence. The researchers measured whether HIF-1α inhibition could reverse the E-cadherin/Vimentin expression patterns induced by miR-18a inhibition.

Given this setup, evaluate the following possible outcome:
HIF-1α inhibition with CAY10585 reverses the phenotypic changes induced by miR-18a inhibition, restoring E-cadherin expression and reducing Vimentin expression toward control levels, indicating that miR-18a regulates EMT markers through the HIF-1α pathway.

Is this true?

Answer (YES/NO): YES